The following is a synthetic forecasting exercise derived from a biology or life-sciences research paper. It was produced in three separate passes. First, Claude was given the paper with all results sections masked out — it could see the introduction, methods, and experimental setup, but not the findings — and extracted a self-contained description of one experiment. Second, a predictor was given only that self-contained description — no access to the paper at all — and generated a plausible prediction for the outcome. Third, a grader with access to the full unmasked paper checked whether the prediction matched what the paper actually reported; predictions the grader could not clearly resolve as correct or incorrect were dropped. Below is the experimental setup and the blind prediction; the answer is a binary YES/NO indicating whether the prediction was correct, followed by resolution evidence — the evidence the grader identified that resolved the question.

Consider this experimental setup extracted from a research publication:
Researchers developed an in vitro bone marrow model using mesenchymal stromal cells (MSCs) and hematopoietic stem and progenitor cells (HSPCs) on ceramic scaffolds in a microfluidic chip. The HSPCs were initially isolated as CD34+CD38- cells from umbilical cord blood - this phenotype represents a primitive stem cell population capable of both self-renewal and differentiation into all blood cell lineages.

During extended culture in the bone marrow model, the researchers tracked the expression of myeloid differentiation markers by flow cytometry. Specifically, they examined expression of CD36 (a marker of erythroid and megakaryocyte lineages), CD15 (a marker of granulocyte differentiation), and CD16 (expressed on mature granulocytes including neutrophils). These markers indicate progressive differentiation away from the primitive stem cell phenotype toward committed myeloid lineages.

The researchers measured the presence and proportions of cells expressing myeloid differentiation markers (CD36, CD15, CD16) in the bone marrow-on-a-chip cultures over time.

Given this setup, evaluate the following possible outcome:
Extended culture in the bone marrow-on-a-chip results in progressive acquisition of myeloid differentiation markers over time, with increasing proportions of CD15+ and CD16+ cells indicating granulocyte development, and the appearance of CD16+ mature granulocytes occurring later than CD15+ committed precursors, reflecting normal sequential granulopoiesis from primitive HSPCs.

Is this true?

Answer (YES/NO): NO